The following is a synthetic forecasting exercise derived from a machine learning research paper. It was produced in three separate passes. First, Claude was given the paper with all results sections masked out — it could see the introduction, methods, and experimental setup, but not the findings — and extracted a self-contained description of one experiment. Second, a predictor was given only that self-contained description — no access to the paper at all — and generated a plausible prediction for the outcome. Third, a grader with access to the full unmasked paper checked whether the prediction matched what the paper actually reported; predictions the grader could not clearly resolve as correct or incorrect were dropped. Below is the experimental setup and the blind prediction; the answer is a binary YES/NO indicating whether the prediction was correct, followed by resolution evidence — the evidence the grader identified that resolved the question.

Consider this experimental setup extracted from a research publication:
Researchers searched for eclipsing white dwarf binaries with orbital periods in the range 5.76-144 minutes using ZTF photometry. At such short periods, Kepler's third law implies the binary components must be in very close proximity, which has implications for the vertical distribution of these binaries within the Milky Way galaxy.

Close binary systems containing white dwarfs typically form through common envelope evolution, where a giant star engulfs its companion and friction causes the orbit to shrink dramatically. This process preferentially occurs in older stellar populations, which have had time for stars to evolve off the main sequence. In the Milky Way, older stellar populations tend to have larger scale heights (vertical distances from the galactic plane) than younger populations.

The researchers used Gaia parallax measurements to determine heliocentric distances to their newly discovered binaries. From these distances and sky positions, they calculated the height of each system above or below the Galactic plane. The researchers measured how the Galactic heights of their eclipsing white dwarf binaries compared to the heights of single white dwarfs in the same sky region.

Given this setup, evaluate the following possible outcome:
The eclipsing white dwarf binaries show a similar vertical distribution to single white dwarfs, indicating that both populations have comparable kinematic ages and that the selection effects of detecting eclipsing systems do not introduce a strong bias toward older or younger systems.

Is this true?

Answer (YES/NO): NO